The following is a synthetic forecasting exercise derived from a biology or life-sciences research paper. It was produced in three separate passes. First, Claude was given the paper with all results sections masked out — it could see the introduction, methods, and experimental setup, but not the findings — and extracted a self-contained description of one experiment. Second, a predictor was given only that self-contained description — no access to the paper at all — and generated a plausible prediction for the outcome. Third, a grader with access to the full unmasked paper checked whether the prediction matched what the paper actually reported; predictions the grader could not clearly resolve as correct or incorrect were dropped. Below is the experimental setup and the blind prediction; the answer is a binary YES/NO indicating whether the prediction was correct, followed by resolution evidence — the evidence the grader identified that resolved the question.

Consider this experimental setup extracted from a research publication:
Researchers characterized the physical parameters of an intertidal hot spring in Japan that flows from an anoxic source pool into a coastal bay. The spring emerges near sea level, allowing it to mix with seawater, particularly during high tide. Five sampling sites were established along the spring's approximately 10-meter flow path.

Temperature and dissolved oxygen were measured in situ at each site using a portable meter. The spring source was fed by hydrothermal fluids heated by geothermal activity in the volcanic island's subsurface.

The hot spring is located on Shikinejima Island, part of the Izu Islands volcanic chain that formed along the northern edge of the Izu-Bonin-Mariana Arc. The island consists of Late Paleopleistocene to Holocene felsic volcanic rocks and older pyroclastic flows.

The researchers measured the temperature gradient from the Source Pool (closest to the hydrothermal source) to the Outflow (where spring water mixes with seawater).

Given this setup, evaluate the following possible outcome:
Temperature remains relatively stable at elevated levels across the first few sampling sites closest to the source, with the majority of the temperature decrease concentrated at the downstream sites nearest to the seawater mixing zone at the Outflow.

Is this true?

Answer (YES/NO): NO